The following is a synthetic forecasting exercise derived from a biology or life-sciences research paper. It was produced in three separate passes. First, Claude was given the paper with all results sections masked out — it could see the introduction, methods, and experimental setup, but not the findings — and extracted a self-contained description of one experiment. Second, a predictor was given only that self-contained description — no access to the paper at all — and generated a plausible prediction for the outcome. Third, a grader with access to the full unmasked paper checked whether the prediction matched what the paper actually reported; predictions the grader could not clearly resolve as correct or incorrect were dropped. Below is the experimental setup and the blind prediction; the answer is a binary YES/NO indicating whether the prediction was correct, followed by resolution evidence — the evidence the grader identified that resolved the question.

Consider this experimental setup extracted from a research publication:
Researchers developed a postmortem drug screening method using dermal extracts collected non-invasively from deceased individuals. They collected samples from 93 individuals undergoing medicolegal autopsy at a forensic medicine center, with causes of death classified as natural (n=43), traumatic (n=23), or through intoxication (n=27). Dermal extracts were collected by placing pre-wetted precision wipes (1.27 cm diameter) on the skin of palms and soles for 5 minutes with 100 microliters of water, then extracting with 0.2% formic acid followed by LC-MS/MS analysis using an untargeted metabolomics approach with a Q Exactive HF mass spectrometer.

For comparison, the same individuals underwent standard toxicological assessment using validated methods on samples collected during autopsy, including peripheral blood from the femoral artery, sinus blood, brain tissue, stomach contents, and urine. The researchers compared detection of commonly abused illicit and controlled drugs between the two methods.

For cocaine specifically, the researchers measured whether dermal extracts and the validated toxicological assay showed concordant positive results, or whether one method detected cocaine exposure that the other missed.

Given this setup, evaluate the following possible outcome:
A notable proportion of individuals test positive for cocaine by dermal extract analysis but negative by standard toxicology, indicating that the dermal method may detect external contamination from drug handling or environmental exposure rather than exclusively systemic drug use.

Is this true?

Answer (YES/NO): YES